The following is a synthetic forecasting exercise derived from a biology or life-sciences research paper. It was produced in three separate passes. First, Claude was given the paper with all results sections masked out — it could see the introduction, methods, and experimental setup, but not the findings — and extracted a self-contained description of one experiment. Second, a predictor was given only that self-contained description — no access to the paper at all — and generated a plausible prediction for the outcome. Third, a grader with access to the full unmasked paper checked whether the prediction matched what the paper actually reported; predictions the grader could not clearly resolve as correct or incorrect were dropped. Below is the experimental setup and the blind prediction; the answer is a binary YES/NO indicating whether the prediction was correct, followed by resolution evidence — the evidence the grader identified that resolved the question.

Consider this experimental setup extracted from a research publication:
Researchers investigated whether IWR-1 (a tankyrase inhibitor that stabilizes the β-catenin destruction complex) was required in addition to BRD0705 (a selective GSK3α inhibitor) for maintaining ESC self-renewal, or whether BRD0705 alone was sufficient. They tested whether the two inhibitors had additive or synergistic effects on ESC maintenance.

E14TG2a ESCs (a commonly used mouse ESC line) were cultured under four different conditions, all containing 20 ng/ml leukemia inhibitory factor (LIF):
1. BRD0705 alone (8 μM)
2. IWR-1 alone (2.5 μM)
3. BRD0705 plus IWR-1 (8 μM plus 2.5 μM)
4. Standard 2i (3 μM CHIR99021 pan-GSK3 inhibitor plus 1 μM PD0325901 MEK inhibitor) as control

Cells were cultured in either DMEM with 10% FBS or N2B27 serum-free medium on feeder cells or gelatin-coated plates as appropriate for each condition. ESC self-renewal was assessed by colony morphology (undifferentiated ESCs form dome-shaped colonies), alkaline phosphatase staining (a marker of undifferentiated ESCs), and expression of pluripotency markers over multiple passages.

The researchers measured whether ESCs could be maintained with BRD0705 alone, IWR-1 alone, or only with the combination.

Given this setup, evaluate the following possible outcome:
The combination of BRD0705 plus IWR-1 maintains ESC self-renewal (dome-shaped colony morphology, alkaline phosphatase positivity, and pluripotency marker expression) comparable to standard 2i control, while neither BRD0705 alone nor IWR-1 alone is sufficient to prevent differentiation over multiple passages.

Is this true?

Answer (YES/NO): NO